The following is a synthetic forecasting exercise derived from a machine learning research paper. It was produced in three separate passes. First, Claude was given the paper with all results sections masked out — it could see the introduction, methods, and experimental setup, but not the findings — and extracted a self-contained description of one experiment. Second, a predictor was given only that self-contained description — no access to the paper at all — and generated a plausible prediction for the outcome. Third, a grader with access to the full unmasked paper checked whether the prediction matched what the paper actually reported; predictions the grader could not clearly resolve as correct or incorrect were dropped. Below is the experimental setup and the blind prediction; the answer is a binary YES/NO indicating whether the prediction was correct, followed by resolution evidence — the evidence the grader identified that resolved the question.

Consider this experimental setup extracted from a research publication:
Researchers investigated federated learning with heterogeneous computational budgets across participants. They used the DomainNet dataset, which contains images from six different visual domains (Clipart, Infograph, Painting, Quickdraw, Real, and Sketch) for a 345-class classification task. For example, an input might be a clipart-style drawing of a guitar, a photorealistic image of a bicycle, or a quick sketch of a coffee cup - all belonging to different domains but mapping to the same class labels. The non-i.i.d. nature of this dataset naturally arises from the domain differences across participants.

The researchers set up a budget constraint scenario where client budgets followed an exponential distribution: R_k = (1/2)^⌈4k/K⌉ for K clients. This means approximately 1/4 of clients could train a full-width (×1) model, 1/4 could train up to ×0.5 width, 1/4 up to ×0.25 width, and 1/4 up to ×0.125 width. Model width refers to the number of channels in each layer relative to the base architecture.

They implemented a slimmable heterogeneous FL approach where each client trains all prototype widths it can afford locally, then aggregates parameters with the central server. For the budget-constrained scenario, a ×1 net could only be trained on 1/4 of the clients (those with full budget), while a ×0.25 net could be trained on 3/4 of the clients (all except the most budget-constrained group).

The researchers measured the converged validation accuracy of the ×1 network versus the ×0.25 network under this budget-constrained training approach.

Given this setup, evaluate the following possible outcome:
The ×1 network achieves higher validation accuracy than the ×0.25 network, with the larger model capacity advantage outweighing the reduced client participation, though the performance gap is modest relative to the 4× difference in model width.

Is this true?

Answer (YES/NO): NO